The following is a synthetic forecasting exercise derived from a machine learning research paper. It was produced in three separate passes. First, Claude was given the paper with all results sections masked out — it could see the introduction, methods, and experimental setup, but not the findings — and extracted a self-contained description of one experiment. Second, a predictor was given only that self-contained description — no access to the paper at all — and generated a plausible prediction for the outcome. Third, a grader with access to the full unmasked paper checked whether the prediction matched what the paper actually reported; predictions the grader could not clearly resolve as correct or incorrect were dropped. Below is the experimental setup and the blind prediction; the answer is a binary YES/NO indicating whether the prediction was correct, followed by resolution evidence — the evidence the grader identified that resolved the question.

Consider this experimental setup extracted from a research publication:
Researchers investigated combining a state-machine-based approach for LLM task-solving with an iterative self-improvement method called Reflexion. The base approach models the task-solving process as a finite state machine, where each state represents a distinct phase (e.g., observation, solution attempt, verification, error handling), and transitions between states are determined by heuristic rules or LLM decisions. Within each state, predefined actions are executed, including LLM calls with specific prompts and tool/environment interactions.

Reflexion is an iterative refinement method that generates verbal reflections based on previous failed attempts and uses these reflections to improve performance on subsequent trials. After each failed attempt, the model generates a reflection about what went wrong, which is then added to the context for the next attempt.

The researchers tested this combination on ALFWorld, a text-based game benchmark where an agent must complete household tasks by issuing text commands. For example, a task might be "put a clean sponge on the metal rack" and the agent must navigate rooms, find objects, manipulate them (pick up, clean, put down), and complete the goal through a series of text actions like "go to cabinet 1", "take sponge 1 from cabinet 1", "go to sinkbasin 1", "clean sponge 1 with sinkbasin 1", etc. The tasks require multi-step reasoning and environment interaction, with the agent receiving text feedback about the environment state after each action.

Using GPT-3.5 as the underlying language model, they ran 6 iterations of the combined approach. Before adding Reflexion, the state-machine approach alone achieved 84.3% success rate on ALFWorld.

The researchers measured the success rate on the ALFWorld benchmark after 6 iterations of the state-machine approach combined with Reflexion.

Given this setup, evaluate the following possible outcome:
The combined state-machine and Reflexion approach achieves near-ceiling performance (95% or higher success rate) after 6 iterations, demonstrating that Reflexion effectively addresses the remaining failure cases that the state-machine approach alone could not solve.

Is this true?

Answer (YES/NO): NO